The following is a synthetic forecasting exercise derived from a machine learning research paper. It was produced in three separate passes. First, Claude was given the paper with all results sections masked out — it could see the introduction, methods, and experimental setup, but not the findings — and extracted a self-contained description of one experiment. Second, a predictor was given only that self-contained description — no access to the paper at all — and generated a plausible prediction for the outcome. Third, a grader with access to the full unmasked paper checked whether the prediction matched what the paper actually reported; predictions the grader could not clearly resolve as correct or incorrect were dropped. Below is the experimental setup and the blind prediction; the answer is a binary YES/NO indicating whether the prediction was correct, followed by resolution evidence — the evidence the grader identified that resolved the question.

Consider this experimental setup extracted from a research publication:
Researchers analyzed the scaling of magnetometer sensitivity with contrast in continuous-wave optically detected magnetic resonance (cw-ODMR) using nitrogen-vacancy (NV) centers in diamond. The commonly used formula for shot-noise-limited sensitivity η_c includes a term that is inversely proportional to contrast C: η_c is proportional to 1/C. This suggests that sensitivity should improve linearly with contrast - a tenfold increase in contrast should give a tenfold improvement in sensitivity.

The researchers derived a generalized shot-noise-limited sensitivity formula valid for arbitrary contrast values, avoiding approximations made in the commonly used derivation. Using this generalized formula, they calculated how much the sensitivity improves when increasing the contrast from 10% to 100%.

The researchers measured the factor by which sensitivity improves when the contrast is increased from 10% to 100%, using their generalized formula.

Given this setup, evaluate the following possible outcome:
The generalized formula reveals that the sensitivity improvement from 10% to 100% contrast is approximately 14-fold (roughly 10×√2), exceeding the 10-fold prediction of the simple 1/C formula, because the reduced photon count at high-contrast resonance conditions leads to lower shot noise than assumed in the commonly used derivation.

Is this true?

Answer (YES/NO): NO